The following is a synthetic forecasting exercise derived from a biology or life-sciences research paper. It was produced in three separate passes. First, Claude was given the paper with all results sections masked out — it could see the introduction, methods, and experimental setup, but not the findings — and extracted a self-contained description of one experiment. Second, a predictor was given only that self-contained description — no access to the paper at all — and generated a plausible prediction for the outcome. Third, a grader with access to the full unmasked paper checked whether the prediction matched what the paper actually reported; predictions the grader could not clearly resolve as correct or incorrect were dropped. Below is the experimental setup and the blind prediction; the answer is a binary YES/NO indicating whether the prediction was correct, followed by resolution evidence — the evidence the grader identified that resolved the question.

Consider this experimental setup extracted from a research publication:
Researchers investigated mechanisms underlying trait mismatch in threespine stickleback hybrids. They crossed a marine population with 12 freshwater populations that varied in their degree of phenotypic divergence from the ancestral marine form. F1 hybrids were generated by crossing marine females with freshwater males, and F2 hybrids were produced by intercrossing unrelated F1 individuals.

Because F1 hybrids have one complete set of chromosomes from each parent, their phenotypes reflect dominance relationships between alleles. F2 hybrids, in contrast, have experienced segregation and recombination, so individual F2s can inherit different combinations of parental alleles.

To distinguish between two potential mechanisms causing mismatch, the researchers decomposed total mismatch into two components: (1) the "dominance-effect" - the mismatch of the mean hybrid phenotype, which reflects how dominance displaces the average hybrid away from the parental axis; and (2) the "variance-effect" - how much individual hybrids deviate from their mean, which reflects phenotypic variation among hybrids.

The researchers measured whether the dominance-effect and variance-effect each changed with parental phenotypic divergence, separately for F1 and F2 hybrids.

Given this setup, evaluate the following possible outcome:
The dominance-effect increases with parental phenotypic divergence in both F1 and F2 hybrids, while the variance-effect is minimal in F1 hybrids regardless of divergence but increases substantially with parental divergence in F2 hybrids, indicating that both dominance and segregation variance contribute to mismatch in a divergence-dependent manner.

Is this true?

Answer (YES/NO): NO